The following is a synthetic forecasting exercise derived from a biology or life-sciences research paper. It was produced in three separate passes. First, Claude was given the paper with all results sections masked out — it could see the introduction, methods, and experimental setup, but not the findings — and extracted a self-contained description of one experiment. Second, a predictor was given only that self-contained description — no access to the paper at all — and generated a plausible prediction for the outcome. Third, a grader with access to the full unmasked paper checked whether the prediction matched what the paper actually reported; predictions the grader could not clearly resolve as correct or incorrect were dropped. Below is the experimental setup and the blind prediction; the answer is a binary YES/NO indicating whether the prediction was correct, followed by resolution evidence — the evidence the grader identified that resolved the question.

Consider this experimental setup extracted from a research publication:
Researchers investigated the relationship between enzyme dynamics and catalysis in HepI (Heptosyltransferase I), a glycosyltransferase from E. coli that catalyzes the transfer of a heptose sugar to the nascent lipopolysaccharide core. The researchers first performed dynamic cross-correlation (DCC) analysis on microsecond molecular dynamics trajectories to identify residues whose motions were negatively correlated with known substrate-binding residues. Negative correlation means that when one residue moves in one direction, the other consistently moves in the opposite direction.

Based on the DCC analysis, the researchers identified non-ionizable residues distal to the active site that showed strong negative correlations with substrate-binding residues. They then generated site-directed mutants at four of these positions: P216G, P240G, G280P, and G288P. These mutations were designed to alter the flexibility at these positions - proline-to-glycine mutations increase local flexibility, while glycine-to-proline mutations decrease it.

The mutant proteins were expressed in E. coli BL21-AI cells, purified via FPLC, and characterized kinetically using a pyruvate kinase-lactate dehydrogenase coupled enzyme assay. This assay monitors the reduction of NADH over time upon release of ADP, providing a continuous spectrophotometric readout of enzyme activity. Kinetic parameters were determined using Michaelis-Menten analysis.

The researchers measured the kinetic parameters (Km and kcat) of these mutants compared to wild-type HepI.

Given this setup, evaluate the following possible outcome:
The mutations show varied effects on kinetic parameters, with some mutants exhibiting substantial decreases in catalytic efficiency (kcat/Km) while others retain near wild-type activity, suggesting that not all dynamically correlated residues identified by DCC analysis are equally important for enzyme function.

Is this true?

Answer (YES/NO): NO